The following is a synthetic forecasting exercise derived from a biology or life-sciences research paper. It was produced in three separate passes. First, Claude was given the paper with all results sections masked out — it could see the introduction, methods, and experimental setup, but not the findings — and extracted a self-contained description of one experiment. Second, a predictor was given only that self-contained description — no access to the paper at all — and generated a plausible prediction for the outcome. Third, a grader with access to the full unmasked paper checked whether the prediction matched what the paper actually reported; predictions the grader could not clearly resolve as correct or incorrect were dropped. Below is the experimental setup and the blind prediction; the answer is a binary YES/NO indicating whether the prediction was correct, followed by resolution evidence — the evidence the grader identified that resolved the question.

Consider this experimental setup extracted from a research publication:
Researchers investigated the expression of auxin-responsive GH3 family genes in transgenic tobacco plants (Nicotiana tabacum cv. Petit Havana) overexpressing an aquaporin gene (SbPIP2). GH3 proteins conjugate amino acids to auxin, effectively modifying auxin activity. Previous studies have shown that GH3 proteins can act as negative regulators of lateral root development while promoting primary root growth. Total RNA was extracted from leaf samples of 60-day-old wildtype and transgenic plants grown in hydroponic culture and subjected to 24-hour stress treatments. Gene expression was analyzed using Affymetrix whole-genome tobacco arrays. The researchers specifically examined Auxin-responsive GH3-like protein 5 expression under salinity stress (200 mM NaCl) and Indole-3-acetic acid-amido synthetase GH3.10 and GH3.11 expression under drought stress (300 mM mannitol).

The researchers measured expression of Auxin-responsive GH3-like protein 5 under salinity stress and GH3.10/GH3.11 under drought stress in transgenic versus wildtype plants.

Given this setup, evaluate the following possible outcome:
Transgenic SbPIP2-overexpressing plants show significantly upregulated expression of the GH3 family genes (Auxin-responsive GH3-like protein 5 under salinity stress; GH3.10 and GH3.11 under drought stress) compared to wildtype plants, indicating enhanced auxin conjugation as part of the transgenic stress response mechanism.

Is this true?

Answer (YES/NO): YES